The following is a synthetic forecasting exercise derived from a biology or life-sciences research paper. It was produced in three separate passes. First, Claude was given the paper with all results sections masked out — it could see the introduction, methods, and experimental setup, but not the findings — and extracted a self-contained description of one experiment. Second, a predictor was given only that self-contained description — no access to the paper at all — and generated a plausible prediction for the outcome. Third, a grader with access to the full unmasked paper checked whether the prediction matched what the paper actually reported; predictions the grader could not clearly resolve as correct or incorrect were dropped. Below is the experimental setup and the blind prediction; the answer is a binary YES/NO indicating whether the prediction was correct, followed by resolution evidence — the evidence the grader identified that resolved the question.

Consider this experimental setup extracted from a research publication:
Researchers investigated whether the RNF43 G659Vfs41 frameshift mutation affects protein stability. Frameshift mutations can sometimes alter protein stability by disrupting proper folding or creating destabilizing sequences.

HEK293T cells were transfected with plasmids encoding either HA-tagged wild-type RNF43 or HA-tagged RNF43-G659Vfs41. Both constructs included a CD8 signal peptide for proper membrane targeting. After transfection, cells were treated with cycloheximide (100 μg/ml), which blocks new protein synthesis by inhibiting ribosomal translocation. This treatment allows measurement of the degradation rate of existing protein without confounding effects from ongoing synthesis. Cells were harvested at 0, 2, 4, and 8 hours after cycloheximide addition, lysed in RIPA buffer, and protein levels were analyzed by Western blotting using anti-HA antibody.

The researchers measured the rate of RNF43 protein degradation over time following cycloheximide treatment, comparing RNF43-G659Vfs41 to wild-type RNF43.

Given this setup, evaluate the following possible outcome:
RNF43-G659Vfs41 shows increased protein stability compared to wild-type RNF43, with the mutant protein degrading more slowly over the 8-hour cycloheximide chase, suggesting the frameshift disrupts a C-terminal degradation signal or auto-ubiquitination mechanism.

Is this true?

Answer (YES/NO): NO